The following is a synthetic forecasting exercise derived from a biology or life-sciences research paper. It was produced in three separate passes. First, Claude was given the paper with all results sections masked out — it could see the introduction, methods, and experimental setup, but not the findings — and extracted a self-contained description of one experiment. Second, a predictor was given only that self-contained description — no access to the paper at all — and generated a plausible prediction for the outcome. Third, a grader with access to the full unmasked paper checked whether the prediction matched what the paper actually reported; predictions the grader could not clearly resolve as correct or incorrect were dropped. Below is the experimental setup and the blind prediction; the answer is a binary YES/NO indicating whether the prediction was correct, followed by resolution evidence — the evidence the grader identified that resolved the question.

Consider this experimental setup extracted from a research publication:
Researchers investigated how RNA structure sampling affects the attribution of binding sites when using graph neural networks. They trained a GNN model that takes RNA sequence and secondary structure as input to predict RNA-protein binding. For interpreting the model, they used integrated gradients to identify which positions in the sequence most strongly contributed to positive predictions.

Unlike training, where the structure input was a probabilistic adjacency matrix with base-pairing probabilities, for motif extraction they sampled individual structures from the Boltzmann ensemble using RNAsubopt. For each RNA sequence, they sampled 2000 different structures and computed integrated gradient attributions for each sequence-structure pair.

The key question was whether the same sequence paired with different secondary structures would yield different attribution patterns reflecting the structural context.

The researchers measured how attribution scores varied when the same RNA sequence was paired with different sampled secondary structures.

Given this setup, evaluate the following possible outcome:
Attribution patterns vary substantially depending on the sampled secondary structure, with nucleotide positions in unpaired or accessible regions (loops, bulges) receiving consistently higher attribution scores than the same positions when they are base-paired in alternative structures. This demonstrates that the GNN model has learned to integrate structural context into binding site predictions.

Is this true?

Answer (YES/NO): NO